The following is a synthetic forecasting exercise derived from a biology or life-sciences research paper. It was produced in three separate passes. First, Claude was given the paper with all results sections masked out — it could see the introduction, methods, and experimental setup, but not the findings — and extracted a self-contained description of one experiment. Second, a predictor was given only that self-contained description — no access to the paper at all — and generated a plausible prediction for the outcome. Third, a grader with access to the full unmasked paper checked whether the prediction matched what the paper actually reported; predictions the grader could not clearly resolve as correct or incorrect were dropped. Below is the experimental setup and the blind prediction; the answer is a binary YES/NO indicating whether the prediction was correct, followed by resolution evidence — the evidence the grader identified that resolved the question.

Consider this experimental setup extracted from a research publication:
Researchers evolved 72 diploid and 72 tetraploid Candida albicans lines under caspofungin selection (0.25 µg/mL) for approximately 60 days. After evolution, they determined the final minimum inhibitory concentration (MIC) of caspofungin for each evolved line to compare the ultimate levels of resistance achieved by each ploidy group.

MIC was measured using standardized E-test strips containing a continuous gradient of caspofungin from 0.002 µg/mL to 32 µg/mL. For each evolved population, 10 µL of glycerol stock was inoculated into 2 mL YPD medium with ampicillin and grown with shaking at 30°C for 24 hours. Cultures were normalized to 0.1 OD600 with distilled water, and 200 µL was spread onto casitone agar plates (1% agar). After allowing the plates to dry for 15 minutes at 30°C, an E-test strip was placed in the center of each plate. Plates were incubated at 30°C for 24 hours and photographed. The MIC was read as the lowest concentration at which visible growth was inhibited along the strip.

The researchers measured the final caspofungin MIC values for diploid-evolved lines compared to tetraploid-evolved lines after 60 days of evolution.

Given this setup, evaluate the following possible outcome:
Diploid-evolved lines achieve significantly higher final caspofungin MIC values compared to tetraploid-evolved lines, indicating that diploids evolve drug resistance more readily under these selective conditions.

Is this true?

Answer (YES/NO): NO